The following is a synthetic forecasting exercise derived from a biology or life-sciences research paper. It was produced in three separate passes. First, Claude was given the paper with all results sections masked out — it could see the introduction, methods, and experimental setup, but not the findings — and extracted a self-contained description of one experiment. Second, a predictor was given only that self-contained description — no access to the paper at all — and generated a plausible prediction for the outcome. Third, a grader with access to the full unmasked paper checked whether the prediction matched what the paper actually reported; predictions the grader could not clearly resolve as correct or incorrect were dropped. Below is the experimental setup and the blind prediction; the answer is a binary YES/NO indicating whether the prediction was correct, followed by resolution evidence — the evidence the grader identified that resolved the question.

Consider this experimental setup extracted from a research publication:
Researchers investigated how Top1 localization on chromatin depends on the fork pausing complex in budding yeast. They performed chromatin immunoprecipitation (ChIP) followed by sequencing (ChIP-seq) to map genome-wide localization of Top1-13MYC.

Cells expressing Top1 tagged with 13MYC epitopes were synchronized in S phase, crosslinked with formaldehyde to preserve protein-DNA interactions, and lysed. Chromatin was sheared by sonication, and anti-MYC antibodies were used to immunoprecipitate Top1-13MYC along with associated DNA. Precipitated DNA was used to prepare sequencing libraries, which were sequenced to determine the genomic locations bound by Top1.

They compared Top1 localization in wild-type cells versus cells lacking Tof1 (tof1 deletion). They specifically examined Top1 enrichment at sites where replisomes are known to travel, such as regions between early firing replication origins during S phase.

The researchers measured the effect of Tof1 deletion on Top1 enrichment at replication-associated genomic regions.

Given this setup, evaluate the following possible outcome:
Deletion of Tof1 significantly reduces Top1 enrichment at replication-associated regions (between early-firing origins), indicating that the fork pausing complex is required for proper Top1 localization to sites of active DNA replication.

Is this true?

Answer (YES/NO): YES